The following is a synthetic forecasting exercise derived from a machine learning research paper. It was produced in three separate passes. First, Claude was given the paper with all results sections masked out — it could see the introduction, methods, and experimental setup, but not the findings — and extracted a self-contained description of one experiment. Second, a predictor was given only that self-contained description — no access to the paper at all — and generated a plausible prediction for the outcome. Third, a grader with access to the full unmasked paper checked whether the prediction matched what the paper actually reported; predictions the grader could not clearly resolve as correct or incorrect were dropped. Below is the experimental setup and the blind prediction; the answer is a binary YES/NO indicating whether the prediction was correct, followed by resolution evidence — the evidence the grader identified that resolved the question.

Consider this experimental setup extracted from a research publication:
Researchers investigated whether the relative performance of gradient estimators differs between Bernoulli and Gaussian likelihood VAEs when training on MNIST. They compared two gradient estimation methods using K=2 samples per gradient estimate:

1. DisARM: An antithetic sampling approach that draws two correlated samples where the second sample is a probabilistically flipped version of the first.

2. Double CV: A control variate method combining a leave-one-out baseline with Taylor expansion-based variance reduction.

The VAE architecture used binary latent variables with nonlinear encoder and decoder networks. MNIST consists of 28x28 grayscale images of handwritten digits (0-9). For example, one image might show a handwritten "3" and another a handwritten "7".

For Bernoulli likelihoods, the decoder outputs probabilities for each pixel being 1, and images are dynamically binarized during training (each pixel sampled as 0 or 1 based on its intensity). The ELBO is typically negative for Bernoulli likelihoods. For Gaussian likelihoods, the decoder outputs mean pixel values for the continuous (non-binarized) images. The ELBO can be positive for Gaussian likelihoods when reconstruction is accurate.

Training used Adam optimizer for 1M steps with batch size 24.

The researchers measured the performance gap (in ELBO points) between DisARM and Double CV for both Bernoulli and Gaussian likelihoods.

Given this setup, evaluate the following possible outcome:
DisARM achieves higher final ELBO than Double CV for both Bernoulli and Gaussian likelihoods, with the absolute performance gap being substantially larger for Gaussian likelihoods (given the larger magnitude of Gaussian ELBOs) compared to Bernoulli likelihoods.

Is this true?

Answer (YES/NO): NO